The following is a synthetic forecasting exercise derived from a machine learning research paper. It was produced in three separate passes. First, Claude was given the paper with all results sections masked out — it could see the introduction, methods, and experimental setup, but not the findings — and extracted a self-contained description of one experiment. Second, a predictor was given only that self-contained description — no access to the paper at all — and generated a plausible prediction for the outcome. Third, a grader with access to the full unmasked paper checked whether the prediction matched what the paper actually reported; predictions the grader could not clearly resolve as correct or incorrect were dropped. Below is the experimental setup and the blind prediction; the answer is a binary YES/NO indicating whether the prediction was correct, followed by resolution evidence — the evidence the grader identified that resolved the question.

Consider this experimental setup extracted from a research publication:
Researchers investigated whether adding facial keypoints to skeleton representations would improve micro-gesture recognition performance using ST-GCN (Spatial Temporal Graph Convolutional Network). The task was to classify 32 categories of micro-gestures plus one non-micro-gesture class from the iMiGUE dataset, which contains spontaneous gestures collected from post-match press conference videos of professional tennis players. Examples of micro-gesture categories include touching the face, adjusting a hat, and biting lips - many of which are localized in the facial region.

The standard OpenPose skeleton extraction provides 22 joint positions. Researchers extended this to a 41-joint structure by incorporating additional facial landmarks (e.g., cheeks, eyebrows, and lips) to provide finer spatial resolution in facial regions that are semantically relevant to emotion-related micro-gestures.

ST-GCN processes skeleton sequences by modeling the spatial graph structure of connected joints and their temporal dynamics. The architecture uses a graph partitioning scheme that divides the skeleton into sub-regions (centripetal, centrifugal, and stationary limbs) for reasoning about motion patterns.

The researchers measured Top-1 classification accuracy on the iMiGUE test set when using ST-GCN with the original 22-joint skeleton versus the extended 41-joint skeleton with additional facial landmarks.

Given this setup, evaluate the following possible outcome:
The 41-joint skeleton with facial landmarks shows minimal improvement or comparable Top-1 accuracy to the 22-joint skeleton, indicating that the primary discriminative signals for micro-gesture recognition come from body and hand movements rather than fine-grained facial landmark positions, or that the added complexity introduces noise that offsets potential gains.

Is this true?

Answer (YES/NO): NO